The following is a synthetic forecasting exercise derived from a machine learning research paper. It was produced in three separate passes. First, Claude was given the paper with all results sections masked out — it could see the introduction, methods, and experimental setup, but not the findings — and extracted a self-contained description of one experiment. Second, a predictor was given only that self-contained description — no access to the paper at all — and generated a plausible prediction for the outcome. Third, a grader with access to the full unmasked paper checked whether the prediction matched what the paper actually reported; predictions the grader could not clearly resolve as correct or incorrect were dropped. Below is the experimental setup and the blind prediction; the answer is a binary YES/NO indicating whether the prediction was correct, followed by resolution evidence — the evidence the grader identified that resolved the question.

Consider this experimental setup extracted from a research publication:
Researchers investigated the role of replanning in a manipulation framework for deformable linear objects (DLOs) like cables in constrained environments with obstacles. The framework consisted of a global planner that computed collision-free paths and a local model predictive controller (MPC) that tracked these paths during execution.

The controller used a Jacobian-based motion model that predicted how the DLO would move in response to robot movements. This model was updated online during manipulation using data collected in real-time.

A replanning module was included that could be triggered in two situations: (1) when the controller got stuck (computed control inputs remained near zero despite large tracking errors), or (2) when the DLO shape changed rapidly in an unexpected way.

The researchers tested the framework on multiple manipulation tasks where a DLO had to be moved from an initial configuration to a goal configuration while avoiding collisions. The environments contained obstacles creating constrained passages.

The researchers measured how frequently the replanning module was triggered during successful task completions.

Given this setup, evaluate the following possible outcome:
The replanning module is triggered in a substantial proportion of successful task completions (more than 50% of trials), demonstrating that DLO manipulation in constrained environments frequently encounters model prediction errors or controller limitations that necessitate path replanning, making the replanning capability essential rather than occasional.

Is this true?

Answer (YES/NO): NO